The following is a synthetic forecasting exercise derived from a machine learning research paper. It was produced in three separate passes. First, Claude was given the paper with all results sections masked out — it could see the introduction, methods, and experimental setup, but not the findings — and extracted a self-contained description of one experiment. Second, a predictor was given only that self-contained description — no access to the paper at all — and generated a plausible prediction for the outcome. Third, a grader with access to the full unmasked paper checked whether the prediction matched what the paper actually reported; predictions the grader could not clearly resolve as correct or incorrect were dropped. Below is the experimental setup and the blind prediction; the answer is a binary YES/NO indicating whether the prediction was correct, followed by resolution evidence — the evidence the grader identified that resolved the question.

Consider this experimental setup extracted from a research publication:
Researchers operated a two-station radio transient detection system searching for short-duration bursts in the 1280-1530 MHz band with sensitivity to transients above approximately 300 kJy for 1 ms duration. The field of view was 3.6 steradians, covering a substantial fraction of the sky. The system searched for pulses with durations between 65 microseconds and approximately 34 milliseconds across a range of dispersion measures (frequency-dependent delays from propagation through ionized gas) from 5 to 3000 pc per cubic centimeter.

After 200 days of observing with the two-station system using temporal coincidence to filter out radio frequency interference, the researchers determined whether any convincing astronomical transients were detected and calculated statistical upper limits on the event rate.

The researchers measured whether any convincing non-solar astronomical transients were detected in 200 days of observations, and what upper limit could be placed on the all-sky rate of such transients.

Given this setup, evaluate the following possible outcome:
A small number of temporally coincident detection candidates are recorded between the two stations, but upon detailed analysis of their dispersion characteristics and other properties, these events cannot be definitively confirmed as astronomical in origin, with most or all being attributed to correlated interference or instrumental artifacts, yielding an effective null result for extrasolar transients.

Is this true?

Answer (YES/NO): NO